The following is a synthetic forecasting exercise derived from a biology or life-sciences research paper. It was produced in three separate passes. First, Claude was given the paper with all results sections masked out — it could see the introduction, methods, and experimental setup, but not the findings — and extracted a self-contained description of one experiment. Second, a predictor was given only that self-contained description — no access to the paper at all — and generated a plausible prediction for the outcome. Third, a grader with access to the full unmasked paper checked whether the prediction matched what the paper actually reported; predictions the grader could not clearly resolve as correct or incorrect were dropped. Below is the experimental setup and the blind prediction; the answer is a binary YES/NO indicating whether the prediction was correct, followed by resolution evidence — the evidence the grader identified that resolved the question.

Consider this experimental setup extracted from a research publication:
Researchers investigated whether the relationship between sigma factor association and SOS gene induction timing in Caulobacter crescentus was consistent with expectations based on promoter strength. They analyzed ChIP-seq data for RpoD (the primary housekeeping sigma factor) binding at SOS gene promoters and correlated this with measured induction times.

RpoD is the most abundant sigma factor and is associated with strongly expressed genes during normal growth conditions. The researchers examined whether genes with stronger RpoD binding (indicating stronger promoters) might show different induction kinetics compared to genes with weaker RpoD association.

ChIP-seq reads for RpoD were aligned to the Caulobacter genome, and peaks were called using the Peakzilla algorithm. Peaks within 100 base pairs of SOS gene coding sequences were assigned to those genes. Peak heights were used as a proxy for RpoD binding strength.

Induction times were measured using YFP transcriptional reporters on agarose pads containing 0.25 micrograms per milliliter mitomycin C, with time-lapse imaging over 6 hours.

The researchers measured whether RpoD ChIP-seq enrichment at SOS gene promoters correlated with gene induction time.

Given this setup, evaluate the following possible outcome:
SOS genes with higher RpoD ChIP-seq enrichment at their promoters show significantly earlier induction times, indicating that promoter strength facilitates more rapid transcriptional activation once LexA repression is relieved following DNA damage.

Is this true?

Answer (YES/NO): YES